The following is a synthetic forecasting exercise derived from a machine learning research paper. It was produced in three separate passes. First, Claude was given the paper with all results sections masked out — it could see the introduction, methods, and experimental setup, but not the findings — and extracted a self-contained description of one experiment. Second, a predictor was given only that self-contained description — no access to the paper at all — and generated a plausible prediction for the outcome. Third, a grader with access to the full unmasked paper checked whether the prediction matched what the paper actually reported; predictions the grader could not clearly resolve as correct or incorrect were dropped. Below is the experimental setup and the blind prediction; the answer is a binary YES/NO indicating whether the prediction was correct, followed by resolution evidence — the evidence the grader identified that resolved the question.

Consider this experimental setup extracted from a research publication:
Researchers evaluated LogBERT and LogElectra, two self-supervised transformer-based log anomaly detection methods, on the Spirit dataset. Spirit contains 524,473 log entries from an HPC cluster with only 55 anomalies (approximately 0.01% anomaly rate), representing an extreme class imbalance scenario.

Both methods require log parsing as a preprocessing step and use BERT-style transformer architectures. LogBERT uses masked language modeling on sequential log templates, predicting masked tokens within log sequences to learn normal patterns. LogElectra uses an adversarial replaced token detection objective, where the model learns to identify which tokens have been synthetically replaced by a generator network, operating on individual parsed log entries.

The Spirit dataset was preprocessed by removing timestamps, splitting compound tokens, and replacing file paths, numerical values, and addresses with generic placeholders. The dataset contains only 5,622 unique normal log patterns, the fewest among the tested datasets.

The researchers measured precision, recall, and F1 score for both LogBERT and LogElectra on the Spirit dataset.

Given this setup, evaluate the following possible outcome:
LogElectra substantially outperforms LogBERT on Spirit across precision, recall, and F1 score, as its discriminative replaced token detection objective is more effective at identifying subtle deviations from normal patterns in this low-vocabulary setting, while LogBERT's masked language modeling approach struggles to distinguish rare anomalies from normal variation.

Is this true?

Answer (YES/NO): NO